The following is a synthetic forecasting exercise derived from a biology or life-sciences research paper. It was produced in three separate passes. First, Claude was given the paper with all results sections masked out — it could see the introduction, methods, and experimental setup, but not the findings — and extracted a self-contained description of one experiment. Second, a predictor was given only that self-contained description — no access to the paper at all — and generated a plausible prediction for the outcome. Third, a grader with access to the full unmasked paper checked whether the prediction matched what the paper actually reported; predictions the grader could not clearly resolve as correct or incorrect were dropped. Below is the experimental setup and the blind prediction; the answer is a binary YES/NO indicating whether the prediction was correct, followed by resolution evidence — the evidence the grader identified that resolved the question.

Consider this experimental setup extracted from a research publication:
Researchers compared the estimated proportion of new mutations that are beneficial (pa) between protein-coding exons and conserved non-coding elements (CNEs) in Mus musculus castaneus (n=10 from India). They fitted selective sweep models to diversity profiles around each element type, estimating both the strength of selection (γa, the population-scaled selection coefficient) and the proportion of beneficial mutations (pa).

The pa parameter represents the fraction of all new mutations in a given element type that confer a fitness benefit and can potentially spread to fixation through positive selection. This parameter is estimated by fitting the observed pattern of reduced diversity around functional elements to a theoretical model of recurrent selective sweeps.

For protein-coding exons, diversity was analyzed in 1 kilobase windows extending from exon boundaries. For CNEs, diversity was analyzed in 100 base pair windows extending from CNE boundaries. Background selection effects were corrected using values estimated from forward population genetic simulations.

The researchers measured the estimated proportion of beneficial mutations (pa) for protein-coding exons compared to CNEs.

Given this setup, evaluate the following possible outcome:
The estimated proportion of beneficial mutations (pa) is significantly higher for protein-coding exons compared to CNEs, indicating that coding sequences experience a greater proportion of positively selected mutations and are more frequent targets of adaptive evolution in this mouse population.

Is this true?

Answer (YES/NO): NO